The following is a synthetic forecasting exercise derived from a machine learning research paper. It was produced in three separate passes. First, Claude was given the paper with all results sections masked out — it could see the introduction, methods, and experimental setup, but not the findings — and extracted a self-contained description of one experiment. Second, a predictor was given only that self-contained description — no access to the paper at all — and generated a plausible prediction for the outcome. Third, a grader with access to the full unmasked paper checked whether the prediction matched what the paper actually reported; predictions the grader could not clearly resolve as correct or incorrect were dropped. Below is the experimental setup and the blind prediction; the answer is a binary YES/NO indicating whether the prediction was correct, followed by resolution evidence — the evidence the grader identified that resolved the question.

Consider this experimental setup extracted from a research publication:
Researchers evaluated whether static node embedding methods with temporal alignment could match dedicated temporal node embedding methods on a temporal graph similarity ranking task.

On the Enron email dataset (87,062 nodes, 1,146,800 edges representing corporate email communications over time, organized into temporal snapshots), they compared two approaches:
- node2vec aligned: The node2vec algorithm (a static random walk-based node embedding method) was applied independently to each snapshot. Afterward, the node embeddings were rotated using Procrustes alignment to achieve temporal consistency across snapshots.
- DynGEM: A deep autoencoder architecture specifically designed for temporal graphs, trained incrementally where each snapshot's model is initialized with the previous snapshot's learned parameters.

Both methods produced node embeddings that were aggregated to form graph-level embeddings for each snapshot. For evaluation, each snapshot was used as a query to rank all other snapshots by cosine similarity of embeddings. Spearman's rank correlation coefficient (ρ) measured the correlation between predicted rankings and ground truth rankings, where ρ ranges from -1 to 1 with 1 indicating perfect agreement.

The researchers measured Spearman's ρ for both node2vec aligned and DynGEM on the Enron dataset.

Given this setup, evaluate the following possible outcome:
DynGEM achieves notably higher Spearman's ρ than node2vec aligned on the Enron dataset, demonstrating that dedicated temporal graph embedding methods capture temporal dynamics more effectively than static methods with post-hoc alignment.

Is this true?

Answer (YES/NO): NO